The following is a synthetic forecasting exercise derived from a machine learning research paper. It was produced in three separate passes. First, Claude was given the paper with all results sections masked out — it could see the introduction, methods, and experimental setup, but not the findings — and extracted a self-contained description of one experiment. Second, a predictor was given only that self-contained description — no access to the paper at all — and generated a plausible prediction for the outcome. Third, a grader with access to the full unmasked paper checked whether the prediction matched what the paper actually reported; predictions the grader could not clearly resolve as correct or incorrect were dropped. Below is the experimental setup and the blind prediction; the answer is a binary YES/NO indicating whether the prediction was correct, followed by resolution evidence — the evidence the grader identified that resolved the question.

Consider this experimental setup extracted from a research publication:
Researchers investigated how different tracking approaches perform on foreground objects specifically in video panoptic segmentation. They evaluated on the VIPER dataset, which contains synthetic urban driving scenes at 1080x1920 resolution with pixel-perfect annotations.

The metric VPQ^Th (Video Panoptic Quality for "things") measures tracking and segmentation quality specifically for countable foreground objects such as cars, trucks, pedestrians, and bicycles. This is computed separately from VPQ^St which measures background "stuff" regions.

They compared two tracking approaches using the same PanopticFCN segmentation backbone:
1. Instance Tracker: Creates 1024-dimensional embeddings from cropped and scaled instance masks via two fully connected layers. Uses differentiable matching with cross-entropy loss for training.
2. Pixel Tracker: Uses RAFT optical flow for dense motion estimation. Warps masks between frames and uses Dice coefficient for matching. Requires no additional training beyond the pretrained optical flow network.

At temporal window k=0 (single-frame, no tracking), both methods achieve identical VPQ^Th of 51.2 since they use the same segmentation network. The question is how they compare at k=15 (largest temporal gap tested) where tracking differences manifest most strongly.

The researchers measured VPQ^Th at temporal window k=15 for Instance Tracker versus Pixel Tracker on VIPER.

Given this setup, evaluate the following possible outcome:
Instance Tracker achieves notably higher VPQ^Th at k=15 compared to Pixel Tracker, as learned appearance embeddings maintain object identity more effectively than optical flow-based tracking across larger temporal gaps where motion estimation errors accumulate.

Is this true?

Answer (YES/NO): NO